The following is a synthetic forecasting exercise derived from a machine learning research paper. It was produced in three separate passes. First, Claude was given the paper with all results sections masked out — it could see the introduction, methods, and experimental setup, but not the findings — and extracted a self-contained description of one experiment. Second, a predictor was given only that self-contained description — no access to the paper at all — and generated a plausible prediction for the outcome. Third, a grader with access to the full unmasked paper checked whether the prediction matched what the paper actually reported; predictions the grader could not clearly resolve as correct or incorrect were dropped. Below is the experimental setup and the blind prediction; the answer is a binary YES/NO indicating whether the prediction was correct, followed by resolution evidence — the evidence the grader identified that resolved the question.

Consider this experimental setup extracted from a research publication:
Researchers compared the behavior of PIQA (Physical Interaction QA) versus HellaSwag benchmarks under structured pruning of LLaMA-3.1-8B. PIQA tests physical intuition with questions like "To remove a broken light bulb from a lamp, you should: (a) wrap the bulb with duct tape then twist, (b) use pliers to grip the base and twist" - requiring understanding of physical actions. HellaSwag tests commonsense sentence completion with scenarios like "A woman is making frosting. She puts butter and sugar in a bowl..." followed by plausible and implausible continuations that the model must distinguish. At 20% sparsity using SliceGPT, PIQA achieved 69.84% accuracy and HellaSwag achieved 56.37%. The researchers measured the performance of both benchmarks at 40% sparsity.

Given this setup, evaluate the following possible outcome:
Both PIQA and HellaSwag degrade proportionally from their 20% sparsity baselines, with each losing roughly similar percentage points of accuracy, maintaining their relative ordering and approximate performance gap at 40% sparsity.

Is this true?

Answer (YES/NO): NO